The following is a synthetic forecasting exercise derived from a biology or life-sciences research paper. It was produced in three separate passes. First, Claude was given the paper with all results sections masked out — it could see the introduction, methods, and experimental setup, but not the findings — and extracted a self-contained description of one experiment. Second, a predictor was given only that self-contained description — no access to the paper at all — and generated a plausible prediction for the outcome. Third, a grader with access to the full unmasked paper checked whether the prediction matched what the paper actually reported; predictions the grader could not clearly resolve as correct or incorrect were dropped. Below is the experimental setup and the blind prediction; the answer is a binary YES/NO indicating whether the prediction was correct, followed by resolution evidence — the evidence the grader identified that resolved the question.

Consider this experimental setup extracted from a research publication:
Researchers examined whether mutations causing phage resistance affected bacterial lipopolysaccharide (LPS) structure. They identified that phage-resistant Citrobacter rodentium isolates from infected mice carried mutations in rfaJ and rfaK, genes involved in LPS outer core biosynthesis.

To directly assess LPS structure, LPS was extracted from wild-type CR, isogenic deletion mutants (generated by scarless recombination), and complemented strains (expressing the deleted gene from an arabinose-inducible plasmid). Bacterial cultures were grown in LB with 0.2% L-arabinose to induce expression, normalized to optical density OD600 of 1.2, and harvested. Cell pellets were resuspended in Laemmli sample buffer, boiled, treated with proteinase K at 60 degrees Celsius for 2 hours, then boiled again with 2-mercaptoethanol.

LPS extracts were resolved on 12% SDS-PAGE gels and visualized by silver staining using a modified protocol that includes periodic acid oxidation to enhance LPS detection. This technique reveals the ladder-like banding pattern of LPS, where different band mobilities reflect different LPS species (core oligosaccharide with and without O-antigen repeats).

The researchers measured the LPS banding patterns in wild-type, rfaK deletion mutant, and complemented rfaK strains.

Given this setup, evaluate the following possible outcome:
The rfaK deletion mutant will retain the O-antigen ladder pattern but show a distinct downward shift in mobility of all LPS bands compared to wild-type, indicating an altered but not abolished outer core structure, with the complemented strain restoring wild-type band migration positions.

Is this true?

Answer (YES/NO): NO